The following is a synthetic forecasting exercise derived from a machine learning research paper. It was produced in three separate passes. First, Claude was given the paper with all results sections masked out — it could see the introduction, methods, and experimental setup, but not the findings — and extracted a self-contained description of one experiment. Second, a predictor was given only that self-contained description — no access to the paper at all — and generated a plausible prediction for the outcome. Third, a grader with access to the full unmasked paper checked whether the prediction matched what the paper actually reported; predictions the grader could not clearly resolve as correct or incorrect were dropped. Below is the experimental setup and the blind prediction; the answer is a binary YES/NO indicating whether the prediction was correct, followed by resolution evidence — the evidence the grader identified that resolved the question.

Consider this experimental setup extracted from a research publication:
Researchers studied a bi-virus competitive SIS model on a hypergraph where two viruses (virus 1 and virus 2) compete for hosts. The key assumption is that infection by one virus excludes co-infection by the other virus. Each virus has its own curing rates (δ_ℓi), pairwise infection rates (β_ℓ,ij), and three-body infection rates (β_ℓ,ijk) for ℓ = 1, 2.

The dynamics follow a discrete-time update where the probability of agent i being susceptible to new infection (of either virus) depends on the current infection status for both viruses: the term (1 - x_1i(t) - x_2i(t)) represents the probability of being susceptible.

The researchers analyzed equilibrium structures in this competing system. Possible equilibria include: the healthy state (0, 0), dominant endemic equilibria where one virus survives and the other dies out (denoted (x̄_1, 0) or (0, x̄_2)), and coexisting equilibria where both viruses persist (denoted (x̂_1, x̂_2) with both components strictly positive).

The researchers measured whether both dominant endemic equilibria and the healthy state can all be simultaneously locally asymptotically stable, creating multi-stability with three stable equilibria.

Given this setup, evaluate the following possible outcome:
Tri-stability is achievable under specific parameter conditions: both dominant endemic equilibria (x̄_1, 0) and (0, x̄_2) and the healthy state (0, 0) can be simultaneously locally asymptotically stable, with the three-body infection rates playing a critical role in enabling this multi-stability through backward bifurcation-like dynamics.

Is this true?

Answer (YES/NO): YES